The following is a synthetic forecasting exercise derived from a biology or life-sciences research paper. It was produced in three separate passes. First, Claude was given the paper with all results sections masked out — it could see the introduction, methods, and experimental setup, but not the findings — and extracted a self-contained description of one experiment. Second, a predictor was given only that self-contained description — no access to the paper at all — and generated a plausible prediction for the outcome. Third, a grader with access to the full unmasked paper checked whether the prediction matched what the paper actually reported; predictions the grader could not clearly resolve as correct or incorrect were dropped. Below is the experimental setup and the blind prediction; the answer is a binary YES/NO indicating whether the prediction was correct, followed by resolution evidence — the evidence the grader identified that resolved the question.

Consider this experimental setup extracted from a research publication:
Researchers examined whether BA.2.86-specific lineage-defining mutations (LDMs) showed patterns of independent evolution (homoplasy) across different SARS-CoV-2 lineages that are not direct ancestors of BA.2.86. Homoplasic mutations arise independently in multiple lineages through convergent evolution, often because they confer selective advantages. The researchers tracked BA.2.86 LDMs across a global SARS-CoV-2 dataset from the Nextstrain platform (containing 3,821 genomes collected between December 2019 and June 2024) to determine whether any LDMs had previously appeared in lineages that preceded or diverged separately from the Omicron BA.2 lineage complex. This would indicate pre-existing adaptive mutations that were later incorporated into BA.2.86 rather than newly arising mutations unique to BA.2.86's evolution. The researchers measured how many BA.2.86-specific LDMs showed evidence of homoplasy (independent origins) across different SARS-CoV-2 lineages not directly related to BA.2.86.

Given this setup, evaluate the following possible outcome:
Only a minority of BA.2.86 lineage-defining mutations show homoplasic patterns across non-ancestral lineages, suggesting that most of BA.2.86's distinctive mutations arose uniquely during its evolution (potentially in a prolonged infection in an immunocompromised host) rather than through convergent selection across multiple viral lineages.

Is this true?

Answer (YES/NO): NO